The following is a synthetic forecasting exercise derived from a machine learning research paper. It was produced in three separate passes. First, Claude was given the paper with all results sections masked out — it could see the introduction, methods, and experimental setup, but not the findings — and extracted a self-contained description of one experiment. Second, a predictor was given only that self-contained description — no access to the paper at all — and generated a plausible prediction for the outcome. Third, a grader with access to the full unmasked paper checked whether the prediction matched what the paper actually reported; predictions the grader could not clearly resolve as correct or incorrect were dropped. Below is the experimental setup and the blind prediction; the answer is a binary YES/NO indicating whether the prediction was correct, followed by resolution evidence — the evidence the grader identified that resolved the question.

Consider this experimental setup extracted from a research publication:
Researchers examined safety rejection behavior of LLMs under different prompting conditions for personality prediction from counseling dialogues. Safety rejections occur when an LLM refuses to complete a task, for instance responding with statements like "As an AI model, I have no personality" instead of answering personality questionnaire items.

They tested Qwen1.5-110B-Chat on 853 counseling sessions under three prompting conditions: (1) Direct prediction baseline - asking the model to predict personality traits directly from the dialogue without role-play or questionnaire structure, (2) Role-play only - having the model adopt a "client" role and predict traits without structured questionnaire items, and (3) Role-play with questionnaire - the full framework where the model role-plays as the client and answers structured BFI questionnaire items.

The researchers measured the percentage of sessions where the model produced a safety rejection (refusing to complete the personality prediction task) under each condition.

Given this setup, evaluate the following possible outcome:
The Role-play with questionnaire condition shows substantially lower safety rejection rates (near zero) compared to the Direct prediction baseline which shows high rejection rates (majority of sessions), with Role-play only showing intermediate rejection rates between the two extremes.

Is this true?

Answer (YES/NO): NO